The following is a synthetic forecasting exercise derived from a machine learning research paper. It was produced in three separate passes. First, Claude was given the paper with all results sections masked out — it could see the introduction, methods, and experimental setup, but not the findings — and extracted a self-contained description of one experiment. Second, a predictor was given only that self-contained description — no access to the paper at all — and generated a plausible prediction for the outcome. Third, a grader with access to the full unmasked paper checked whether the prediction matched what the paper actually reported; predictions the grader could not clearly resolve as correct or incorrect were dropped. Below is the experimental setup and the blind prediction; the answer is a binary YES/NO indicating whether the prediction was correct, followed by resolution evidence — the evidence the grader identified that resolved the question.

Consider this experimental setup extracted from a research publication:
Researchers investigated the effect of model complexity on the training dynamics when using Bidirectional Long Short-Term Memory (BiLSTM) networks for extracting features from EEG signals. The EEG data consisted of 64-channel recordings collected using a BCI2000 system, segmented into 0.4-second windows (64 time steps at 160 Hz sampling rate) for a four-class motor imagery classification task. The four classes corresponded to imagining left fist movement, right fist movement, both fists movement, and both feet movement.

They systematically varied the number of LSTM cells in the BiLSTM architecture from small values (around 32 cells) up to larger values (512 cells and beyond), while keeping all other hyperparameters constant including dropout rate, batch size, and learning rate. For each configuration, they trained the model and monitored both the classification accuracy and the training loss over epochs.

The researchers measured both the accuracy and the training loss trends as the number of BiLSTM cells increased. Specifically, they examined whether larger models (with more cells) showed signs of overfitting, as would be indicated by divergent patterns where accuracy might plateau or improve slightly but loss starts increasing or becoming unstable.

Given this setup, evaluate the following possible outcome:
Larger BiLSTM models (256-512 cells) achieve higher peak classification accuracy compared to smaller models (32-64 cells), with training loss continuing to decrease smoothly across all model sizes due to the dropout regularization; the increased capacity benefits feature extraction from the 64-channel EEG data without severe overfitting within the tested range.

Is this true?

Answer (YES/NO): NO